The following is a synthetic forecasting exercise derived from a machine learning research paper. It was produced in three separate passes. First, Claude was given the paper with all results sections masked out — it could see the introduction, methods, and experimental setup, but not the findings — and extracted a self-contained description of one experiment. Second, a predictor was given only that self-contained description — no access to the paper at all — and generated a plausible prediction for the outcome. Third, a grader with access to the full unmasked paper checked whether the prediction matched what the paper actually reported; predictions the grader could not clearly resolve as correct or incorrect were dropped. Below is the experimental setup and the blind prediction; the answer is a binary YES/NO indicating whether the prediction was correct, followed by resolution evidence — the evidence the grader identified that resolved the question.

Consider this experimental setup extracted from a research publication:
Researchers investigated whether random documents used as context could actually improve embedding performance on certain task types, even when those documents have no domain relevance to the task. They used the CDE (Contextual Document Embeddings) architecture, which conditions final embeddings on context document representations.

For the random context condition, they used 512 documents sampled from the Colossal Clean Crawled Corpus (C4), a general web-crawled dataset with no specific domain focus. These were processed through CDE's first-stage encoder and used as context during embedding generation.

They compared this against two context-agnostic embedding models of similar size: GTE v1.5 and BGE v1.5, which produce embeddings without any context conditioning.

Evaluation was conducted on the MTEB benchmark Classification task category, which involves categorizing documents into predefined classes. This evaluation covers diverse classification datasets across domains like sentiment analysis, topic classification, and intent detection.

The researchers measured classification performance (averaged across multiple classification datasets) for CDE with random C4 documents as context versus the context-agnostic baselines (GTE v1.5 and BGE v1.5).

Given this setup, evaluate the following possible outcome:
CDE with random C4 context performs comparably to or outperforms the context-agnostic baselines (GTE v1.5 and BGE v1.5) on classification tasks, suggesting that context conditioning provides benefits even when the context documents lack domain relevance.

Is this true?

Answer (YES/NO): YES